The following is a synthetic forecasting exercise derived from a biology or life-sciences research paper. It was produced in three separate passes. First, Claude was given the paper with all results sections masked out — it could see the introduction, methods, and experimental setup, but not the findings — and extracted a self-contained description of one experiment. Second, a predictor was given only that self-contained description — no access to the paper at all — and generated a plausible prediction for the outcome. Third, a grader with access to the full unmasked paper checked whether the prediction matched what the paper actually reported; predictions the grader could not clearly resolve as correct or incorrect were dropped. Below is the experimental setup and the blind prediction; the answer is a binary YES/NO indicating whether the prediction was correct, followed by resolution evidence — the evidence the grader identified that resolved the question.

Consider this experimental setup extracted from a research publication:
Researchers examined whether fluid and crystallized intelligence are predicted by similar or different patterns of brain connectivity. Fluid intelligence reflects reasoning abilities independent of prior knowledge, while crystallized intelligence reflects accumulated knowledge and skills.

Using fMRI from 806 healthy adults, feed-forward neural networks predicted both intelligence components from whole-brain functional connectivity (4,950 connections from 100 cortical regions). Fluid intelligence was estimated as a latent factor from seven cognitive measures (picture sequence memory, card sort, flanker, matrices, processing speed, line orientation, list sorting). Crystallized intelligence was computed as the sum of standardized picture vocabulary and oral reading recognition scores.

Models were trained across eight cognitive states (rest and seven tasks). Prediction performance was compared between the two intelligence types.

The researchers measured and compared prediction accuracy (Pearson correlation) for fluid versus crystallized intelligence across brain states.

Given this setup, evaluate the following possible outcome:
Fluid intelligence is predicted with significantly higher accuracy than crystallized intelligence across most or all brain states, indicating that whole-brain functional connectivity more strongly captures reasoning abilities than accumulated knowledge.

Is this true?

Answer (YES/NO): NO